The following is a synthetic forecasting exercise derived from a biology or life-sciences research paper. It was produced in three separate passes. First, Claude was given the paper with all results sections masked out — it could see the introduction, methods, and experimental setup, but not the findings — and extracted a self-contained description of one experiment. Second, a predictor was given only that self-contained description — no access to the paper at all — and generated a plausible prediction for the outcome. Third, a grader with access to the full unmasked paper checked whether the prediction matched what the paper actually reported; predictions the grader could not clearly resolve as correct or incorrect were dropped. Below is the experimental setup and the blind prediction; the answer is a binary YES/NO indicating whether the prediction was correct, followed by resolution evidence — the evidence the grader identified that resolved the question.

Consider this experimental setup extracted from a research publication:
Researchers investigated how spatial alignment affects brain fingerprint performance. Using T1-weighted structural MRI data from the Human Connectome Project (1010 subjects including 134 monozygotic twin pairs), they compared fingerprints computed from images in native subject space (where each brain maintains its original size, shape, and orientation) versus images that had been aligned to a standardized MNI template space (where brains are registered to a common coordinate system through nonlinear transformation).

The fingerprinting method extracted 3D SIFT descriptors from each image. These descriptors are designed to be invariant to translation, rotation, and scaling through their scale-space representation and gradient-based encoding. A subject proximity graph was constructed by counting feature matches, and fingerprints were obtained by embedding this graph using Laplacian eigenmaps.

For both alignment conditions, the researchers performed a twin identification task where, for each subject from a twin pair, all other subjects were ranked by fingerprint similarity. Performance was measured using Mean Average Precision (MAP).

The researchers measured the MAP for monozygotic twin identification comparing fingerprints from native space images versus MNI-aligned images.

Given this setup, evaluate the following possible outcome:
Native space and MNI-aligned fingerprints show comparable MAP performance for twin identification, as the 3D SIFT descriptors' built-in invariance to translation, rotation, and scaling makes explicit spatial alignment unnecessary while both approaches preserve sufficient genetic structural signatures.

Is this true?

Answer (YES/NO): YES